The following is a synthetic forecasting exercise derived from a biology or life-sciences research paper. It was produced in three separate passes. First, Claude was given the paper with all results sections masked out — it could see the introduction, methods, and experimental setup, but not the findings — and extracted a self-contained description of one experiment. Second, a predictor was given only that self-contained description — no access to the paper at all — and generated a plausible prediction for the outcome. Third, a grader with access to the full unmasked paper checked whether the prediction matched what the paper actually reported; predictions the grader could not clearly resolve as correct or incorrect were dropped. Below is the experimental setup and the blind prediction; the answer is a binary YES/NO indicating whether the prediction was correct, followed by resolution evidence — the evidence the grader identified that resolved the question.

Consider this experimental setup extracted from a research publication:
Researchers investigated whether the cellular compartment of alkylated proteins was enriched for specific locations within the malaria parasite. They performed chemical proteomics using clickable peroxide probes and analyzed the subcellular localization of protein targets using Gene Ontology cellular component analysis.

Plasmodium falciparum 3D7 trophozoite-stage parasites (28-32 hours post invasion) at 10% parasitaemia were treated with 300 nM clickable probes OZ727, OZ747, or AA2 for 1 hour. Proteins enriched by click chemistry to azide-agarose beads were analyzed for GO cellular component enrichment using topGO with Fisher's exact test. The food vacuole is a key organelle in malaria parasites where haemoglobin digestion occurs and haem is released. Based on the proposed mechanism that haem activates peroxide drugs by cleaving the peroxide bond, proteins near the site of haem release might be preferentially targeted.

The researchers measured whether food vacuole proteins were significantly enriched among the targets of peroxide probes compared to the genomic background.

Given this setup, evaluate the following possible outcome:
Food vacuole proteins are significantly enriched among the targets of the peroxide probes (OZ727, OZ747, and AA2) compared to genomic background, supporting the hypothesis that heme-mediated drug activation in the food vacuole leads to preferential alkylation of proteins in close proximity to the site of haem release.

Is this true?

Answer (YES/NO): YES